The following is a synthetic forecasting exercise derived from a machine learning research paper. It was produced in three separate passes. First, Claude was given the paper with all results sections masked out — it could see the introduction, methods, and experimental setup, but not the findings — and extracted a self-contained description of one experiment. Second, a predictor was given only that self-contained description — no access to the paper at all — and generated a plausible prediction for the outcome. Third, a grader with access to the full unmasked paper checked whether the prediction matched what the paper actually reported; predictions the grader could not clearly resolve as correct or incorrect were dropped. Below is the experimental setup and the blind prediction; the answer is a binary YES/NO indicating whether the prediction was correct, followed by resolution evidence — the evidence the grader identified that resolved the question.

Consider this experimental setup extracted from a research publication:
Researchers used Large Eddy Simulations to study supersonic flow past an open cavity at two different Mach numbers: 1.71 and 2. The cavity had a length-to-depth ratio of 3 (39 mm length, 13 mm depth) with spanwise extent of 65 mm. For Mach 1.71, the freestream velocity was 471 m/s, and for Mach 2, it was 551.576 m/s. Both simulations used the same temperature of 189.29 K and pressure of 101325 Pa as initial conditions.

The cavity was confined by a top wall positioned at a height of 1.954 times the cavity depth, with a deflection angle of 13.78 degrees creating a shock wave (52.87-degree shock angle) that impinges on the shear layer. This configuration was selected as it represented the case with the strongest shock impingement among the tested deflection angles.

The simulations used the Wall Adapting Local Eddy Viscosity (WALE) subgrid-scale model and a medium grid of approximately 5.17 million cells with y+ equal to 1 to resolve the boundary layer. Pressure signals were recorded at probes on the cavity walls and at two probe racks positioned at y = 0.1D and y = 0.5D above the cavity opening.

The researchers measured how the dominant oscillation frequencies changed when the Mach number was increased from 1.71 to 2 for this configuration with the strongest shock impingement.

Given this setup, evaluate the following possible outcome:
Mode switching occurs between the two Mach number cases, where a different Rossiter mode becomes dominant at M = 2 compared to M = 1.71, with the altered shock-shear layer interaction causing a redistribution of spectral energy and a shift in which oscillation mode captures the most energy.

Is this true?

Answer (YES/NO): NO